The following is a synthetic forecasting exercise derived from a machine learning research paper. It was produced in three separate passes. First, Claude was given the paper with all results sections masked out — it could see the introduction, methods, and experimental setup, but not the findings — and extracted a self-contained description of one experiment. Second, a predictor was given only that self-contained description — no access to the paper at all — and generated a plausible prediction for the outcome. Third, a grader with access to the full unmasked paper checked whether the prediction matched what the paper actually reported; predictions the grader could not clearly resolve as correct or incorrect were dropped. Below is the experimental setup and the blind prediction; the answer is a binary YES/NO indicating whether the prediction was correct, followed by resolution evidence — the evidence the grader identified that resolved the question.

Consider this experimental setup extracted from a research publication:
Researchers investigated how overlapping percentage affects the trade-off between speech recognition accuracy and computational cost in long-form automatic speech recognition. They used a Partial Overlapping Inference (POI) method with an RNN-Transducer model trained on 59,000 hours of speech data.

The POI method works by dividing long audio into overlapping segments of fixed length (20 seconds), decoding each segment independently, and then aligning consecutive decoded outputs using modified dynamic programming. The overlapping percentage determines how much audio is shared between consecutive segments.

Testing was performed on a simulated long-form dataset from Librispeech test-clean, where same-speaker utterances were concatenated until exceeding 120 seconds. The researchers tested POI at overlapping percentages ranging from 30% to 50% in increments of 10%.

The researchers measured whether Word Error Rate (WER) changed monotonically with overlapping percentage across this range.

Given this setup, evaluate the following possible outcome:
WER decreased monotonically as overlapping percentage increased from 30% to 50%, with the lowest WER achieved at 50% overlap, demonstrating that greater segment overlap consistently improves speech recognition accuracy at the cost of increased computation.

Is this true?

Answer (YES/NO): YES